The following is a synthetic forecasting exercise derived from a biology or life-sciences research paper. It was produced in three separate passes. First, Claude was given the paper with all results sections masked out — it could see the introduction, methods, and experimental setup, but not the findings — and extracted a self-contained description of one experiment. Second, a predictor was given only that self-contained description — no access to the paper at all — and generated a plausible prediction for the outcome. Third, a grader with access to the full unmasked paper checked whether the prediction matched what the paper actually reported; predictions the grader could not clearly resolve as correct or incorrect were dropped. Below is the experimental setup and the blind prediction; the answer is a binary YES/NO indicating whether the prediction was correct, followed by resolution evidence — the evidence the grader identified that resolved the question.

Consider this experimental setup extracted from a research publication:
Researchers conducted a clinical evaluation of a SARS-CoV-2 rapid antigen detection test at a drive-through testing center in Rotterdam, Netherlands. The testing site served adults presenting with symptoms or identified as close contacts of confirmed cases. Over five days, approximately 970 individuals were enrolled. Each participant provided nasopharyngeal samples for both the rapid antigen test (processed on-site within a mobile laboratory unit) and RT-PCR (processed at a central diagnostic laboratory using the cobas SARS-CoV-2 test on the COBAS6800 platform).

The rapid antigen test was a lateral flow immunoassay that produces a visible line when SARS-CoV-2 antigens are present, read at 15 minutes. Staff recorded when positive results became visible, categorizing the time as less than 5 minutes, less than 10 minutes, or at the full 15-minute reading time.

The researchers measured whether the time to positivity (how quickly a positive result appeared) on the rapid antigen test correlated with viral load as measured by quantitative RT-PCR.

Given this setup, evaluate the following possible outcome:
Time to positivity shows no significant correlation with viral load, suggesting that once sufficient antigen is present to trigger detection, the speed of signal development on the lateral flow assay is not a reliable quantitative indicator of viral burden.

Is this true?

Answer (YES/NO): NO